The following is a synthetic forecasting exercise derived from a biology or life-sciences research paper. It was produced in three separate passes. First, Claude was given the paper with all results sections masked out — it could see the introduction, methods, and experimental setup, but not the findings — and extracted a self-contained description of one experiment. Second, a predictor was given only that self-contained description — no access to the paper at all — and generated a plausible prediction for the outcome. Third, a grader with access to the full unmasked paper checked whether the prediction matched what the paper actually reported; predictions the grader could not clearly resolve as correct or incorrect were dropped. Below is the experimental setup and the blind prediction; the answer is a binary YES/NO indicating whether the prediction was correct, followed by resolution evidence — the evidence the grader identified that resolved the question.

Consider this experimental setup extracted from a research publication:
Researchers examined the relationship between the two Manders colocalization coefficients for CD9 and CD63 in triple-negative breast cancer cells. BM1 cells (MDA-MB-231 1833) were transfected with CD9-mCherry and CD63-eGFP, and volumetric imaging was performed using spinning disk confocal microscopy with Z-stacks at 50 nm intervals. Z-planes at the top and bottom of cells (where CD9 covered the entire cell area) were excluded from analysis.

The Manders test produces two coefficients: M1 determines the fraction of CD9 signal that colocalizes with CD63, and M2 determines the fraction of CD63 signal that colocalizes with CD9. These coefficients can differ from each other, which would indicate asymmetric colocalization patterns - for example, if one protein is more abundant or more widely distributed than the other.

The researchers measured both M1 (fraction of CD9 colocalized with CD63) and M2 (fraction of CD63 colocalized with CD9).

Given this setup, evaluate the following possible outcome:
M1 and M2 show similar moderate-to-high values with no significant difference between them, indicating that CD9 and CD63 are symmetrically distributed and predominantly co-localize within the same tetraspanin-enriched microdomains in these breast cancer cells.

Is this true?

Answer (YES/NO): NO